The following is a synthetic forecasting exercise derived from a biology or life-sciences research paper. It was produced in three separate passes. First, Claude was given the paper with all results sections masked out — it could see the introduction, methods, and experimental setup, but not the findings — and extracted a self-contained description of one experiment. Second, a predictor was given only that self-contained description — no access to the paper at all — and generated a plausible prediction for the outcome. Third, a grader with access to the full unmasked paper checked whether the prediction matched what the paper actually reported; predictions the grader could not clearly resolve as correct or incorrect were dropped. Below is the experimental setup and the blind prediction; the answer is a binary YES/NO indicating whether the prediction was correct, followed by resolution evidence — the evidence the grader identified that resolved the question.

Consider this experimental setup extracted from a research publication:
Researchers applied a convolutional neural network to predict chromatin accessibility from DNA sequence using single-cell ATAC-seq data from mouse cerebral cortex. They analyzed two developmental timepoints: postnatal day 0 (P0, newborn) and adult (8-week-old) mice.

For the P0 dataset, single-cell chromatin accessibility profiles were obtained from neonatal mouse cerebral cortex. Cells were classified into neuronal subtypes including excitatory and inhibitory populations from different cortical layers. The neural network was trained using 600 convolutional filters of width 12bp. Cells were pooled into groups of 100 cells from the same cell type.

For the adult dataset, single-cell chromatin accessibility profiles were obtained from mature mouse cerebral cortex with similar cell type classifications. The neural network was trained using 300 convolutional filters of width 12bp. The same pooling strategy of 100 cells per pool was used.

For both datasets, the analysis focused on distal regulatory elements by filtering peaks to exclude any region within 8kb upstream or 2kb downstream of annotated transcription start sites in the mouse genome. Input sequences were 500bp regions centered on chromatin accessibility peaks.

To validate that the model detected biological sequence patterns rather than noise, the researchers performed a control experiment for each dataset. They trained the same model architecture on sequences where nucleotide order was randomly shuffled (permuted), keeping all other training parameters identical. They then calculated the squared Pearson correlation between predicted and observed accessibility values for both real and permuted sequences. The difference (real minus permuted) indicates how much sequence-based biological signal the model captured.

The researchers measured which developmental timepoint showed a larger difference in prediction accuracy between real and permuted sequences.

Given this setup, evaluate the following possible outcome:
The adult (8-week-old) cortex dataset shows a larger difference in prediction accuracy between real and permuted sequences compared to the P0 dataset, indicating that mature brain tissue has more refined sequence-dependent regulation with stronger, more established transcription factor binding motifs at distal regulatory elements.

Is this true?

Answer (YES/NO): NO